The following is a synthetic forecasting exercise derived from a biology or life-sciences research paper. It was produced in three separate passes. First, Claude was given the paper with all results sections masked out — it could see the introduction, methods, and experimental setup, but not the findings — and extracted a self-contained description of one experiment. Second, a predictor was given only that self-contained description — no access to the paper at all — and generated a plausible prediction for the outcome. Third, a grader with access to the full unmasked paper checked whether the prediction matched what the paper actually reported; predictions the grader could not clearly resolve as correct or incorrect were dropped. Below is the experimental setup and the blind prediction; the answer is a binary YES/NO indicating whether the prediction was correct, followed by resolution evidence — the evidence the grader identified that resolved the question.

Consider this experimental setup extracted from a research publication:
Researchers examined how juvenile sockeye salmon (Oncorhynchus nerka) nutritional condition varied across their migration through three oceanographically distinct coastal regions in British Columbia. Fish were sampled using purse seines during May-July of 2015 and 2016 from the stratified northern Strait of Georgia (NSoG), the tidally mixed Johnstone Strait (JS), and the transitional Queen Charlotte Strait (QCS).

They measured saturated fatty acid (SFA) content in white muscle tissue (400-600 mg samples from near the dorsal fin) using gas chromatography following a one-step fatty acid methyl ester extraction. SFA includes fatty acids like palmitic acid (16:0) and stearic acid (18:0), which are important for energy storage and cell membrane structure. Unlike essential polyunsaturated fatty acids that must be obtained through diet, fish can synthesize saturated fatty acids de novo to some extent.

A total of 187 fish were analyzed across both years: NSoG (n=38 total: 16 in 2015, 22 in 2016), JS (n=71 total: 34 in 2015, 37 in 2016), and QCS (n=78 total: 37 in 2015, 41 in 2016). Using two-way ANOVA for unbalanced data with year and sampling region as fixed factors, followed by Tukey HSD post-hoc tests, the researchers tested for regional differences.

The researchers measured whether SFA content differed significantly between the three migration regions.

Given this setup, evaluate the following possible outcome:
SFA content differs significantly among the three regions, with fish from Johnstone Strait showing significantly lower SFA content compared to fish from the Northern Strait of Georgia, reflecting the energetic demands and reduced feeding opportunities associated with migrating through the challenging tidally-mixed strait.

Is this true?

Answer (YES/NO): NO